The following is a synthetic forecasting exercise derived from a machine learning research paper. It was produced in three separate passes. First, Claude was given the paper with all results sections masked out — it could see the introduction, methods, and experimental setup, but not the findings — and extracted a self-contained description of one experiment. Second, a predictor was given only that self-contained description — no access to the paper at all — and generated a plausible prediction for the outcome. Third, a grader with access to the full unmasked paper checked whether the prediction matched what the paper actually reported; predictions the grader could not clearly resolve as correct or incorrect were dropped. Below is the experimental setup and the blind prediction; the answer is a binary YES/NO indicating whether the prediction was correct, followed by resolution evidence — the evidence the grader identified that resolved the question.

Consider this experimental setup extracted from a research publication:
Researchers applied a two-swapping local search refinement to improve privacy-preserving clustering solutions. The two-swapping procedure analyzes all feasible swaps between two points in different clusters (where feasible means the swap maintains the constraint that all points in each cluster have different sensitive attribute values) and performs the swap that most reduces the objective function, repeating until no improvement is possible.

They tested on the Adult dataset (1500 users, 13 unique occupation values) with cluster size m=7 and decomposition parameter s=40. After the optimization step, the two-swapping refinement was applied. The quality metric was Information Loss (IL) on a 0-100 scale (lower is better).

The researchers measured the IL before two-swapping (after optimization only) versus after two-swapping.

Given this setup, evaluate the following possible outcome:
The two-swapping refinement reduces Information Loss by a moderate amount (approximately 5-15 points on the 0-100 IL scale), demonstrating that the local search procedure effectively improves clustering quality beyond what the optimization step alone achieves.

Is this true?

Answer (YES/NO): NO